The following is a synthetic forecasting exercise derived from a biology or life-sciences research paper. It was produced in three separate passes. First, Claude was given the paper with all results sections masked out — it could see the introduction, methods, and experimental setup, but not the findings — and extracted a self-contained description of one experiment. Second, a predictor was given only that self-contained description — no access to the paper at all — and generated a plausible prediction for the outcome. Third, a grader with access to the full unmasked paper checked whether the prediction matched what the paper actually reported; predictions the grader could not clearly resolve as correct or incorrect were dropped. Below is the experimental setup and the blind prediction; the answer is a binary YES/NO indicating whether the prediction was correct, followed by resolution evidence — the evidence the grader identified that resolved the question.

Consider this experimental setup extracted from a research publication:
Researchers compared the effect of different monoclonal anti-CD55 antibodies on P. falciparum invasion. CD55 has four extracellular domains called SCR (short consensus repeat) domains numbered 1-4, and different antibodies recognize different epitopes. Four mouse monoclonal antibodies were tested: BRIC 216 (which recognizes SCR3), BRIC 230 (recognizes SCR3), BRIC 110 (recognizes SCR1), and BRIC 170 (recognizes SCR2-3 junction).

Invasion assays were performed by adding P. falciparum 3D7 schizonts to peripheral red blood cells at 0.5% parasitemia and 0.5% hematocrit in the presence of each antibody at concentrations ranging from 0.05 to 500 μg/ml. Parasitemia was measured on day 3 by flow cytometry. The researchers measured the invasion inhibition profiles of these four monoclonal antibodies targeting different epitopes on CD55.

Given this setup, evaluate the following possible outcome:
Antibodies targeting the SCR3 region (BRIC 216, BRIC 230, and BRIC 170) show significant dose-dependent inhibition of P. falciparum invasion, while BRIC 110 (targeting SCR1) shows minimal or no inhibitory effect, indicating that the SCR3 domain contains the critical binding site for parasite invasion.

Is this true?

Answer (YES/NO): NO